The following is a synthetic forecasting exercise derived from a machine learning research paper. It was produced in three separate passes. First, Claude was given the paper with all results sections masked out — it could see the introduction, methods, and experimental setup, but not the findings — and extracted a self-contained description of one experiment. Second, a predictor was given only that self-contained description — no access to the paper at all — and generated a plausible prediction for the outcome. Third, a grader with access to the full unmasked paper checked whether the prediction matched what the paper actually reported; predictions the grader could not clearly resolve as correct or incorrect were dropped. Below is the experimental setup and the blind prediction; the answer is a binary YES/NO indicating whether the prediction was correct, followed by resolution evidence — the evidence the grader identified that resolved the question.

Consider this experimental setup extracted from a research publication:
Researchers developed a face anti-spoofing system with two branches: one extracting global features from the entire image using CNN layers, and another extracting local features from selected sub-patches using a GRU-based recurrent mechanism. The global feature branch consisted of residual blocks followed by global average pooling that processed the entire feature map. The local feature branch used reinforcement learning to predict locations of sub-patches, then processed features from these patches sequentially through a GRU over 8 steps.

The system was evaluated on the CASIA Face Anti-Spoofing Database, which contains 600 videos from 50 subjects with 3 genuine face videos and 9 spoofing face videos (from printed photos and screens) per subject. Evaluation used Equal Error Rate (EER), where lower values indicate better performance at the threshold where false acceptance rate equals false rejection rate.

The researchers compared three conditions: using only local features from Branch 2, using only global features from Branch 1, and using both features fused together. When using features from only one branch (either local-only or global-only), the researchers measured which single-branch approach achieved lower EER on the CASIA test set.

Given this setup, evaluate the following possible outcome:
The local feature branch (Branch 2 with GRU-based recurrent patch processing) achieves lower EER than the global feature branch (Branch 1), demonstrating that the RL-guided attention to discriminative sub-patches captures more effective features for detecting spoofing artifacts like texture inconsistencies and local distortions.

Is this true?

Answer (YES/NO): NO